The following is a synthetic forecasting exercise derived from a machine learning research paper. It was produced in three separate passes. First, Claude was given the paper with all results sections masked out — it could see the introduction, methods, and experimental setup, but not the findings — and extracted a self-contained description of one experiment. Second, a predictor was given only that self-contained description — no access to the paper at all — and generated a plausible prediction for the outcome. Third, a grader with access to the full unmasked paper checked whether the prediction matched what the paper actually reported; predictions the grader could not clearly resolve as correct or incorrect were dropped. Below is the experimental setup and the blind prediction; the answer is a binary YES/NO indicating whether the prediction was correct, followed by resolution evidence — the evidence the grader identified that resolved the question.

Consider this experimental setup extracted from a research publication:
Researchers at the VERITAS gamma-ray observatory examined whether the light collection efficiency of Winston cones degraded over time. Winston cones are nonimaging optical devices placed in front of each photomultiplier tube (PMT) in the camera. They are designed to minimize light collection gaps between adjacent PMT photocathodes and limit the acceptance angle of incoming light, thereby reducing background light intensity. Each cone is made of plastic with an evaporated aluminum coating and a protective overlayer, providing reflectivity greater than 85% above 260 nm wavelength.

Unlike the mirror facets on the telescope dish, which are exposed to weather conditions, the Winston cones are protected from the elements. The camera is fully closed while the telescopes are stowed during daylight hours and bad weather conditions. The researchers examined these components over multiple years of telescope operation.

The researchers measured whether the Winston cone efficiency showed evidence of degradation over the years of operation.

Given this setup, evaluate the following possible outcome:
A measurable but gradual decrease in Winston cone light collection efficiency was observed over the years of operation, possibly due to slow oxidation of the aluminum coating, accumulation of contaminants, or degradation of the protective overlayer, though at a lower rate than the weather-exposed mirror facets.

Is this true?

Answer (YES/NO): NO